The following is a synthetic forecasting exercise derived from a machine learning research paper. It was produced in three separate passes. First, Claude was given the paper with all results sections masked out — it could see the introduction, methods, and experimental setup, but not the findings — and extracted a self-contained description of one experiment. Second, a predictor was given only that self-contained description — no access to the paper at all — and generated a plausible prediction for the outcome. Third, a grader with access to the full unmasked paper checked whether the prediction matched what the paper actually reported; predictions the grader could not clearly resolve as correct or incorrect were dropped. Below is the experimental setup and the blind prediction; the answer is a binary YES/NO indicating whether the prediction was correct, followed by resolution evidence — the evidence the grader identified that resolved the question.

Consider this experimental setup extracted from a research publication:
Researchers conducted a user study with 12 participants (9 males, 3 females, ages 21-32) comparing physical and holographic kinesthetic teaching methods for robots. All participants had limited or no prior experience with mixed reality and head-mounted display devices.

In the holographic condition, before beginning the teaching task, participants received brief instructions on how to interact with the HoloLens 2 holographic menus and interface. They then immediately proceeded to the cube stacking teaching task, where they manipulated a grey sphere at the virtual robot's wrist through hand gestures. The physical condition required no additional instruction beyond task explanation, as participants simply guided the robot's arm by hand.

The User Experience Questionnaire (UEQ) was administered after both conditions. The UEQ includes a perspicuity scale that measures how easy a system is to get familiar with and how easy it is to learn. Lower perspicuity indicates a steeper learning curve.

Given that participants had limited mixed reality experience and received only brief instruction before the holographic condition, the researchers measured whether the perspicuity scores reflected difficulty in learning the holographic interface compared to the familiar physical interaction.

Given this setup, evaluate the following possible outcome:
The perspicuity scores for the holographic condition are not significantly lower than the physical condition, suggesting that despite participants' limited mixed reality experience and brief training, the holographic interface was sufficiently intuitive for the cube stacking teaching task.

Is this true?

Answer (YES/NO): YES